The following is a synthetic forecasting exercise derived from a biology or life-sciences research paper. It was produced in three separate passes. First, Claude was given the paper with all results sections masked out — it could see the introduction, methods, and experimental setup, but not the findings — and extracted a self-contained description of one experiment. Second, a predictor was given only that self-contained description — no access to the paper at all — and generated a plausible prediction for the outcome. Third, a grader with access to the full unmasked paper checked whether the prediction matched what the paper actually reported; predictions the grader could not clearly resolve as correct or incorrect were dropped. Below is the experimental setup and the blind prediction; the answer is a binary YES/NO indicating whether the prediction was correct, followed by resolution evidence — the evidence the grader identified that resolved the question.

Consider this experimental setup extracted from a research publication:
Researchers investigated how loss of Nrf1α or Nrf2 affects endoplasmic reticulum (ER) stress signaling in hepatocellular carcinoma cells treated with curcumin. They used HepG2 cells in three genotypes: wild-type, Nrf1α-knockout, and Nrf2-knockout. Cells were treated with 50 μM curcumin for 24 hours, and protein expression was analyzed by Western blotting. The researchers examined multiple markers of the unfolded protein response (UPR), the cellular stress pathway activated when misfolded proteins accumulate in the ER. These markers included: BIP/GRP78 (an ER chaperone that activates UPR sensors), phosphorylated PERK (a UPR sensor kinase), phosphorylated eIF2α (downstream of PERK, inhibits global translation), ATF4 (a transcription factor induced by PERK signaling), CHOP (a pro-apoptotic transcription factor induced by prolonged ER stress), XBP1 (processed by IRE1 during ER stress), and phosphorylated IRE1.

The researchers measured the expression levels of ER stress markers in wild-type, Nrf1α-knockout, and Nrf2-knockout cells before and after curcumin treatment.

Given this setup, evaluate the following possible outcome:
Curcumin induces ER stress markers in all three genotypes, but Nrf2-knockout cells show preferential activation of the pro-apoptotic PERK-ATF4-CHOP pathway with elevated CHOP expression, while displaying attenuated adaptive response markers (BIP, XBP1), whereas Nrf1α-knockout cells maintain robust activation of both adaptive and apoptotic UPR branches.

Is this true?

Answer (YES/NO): NO